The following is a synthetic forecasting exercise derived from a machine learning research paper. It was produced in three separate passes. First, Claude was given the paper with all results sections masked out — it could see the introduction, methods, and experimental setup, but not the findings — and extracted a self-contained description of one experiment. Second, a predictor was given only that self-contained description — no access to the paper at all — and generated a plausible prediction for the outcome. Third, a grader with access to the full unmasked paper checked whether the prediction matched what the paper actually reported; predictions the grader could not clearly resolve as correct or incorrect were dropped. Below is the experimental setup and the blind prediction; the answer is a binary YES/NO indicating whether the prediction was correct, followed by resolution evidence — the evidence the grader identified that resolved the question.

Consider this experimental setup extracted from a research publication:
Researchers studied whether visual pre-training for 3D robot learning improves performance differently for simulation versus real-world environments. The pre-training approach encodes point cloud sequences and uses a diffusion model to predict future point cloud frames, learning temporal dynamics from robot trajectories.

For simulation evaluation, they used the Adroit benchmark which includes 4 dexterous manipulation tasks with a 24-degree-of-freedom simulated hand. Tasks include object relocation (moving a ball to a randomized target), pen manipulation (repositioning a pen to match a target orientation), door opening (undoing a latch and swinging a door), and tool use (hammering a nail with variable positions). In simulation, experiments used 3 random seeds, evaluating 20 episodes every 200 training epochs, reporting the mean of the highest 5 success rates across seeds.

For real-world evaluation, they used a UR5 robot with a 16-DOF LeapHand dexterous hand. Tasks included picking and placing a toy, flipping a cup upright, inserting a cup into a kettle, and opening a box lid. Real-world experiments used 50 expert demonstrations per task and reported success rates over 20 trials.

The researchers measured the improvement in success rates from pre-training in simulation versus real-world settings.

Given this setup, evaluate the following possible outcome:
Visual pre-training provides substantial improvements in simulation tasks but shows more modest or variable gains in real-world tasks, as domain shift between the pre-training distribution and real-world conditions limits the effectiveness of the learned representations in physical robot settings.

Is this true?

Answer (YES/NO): NO